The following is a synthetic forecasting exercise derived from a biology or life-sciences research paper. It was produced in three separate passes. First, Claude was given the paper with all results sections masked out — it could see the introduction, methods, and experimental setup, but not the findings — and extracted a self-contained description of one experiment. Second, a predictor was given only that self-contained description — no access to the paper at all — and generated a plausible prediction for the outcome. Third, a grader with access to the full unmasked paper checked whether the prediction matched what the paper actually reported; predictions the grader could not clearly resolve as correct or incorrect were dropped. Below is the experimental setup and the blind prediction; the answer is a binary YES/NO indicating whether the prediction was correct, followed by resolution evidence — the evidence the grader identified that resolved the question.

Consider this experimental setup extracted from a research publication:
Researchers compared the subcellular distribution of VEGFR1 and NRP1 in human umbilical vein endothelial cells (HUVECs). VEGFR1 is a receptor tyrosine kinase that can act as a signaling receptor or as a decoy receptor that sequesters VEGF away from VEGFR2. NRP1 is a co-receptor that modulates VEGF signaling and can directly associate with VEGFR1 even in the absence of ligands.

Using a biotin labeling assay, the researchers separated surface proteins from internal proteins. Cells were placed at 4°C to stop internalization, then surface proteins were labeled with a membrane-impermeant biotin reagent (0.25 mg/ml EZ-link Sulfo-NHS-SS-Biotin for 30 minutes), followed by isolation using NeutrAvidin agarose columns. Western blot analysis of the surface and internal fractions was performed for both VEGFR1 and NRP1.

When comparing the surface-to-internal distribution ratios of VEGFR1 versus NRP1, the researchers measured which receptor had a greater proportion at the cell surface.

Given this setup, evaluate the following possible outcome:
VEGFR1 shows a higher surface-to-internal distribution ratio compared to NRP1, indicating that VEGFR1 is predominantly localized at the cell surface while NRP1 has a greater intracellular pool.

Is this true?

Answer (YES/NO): NO